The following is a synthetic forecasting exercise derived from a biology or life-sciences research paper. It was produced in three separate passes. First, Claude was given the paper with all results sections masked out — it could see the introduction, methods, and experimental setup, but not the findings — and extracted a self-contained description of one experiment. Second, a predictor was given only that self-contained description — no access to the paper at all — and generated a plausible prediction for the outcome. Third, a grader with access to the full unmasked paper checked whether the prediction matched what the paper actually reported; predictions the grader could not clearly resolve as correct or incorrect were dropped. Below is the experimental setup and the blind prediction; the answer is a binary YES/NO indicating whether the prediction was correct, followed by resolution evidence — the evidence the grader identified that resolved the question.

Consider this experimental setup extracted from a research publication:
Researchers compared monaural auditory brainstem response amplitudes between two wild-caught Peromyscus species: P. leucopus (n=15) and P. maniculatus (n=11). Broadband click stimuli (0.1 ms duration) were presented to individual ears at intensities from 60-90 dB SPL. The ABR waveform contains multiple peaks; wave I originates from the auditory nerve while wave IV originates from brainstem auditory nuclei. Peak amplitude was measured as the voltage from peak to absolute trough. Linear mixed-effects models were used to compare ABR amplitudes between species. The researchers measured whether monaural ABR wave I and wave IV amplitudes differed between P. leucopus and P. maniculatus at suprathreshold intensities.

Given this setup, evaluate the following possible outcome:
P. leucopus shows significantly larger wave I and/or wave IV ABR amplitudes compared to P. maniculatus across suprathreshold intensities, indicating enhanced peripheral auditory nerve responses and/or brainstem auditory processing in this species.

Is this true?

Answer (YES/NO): NO